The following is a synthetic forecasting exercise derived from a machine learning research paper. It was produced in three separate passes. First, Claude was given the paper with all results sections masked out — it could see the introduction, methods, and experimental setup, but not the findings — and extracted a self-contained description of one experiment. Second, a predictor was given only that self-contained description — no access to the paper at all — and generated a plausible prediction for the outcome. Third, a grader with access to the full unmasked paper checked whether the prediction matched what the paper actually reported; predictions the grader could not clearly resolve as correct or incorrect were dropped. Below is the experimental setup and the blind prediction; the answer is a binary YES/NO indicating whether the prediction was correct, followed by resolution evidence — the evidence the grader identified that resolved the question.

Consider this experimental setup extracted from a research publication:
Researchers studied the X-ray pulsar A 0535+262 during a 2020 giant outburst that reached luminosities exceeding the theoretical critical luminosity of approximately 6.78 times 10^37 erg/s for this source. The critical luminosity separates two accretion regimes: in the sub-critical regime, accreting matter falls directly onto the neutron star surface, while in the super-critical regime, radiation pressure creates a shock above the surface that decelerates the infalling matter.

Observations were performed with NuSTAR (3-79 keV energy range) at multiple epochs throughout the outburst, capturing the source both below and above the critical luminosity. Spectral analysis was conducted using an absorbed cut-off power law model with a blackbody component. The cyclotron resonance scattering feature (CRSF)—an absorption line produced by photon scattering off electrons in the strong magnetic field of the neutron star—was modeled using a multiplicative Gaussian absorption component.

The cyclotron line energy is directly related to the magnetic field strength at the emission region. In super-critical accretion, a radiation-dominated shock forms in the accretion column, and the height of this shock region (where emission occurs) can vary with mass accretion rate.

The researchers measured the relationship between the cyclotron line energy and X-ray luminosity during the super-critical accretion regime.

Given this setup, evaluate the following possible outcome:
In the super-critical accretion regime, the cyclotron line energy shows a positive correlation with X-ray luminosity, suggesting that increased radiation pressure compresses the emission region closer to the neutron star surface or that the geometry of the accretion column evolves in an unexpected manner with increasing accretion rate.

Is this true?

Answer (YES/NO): NO